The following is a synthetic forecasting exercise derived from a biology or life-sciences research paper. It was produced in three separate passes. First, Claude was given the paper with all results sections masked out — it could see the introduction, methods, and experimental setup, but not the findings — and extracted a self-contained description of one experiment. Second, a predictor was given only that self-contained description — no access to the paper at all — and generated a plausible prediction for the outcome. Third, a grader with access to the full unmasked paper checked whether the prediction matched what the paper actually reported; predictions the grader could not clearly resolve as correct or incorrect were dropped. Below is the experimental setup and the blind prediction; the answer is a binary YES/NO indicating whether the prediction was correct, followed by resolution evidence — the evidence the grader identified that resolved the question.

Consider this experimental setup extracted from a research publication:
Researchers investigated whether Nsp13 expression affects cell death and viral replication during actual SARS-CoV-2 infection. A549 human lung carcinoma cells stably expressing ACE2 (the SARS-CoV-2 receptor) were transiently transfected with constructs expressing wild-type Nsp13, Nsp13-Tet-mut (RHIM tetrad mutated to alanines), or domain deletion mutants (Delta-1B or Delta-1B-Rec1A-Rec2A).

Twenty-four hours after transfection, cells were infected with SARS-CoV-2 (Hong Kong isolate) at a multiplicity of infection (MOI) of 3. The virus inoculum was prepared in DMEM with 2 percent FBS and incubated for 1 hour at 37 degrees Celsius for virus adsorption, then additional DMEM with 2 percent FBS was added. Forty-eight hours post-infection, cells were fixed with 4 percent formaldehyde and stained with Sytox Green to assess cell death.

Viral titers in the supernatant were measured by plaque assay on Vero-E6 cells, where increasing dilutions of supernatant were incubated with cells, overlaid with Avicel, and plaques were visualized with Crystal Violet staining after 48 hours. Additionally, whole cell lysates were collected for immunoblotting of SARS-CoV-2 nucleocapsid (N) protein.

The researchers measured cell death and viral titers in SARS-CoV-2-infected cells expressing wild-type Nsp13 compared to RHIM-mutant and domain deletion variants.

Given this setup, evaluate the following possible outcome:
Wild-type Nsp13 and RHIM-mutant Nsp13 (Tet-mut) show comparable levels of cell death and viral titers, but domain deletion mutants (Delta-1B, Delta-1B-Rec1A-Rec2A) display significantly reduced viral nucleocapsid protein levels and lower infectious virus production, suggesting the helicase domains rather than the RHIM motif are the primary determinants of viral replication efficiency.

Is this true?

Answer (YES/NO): NO